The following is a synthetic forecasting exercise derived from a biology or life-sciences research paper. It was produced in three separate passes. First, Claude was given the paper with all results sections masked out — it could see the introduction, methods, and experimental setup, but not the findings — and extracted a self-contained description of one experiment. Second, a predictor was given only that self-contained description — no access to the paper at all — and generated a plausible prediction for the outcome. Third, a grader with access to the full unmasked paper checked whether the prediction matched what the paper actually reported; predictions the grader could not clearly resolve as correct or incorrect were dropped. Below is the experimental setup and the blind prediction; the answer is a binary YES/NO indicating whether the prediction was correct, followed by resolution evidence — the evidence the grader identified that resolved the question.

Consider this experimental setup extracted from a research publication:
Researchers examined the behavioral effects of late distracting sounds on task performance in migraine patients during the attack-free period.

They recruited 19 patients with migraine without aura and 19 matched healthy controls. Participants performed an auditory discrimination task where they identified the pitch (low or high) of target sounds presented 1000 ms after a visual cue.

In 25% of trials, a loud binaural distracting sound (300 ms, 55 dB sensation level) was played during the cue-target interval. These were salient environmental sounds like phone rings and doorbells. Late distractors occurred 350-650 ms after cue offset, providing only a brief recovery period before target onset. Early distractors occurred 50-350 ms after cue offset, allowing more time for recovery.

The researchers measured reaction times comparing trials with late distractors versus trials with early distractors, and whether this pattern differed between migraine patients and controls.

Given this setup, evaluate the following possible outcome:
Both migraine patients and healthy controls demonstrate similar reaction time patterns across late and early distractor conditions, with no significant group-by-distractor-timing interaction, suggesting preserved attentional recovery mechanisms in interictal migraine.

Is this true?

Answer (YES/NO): YES